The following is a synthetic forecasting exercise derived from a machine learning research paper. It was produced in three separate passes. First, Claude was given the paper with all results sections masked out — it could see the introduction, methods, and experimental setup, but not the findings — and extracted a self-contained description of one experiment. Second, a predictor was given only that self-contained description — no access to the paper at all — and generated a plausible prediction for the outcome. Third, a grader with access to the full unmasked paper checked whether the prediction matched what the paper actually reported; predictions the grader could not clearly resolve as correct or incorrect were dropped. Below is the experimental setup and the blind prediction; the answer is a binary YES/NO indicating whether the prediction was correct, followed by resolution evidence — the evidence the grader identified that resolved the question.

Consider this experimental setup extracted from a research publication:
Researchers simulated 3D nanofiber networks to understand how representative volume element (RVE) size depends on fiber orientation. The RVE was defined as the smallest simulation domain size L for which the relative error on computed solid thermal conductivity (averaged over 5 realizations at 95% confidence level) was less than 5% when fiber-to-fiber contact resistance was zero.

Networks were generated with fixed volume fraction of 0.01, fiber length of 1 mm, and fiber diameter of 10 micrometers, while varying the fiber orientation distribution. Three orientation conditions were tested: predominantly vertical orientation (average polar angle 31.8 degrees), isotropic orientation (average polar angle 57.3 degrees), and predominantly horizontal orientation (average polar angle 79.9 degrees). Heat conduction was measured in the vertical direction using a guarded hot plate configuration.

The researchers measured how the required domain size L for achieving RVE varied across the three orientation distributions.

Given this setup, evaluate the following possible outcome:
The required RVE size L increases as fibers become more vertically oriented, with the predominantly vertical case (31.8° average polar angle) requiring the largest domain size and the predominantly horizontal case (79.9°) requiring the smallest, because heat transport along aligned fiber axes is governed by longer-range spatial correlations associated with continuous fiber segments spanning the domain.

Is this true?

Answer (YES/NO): NO